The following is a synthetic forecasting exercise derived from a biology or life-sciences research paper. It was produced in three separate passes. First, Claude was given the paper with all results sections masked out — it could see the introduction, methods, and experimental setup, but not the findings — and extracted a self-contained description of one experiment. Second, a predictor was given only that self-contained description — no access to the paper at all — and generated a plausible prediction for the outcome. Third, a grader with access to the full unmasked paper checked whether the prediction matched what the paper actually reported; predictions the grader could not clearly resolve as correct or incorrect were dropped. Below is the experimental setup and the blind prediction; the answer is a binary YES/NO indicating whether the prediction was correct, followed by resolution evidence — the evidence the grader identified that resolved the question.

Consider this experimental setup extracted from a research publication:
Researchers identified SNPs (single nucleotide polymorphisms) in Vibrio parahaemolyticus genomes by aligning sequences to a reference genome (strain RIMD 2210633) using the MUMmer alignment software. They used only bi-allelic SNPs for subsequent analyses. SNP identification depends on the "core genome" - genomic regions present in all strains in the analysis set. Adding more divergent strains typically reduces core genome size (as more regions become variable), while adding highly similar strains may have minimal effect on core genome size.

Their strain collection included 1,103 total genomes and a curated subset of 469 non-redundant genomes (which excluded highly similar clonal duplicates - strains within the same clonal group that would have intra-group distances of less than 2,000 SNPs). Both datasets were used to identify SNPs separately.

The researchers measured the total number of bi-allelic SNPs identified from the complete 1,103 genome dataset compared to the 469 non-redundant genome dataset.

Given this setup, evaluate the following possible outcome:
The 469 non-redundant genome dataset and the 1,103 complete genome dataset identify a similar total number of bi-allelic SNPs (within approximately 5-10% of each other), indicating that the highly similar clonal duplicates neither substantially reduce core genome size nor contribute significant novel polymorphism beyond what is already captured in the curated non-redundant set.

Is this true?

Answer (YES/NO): NO